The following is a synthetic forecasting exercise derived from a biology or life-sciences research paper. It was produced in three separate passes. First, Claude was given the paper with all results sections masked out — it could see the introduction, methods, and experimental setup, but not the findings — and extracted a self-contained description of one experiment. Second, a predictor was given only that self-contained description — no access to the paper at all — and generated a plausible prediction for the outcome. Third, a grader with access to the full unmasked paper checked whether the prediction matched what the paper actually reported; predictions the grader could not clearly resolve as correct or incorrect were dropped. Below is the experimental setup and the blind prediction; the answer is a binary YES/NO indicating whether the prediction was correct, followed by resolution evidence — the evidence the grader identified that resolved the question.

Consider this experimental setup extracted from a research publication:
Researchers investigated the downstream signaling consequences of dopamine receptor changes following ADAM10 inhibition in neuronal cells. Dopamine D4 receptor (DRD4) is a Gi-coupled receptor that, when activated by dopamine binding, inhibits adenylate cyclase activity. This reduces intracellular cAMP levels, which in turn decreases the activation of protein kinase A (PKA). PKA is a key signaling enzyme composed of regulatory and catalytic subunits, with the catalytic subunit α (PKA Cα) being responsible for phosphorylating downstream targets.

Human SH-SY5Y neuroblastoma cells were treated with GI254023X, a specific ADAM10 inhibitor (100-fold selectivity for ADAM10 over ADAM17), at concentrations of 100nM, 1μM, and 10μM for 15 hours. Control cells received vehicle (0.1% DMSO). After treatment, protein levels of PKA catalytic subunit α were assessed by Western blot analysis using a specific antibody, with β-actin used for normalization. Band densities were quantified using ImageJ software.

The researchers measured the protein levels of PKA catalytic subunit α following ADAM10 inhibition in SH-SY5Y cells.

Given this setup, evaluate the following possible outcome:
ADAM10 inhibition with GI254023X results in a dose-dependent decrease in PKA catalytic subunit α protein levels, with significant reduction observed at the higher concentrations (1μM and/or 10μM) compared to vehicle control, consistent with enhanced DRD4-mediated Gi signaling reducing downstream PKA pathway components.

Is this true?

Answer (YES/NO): NO